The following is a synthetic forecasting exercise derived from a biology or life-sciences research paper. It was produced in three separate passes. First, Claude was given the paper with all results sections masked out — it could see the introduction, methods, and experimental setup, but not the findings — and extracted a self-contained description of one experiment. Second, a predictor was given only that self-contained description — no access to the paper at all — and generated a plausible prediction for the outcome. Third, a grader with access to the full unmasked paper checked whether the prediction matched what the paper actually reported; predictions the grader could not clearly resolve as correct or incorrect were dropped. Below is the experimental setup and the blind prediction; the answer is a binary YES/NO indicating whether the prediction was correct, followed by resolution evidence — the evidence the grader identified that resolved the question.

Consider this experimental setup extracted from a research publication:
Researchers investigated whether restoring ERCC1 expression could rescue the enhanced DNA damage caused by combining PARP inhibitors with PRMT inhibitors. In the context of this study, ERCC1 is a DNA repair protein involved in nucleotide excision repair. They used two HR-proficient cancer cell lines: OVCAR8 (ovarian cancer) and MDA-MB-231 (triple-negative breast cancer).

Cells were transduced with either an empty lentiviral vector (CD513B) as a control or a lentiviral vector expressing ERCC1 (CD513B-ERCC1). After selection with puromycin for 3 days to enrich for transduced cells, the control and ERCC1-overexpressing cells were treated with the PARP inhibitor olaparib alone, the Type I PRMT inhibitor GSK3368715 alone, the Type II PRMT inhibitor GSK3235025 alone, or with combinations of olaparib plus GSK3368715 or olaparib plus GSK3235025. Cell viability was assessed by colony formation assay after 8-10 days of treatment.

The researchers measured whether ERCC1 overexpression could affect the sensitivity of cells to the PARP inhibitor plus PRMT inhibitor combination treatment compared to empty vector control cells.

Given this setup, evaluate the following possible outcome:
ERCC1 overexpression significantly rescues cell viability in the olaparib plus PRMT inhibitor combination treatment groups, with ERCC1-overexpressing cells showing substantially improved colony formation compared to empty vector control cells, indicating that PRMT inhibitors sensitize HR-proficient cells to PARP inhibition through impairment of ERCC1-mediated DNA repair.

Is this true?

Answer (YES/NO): NO